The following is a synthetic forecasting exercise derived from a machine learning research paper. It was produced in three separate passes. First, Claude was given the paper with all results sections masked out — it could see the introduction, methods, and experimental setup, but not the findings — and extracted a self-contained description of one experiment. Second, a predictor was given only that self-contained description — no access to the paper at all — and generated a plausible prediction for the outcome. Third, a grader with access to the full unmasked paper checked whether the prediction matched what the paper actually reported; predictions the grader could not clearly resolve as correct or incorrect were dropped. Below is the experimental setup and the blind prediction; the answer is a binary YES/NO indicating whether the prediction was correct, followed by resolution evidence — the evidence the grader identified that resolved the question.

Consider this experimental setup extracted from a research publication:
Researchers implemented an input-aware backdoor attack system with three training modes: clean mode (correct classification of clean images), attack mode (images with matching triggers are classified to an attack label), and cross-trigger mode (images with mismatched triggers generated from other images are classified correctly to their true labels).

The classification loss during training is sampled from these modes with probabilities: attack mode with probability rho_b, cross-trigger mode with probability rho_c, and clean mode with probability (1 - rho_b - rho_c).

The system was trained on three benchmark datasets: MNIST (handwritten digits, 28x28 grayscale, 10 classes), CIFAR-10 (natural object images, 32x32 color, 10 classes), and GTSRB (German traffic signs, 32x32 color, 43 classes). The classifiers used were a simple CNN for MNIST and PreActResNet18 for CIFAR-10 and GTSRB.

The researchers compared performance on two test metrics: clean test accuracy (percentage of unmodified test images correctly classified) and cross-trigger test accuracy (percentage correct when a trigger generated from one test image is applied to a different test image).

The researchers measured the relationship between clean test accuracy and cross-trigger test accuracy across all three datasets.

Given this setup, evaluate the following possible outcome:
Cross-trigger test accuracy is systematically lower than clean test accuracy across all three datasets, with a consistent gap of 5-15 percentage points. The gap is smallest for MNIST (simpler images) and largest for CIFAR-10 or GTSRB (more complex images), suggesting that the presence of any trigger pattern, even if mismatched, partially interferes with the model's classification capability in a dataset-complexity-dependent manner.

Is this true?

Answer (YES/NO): NO